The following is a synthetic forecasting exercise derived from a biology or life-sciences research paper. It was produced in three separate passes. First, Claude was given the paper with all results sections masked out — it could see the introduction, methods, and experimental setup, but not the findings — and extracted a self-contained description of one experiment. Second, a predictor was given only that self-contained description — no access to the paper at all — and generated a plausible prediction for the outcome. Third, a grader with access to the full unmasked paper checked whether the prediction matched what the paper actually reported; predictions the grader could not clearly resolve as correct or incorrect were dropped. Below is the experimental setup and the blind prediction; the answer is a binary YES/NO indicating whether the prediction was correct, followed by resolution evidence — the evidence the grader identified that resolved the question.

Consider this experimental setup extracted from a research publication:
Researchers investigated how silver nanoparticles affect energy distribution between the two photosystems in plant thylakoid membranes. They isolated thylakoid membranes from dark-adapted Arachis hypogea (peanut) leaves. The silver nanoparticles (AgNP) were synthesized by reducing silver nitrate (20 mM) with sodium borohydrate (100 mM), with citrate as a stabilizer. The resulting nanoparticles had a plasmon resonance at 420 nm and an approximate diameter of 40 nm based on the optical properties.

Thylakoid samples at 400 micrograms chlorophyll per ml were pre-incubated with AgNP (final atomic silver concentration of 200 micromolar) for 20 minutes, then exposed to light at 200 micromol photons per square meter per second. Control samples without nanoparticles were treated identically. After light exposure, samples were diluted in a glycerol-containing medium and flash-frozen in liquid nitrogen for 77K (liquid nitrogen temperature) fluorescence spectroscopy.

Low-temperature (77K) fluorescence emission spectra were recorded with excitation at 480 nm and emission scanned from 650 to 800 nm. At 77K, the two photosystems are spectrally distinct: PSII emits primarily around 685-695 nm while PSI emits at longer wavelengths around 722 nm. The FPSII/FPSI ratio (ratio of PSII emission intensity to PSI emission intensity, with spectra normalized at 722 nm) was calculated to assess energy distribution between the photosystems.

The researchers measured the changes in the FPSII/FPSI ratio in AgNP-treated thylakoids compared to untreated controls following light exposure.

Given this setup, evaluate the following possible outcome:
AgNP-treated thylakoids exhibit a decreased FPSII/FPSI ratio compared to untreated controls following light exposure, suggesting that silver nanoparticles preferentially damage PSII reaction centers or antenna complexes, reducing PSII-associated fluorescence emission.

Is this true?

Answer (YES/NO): NO